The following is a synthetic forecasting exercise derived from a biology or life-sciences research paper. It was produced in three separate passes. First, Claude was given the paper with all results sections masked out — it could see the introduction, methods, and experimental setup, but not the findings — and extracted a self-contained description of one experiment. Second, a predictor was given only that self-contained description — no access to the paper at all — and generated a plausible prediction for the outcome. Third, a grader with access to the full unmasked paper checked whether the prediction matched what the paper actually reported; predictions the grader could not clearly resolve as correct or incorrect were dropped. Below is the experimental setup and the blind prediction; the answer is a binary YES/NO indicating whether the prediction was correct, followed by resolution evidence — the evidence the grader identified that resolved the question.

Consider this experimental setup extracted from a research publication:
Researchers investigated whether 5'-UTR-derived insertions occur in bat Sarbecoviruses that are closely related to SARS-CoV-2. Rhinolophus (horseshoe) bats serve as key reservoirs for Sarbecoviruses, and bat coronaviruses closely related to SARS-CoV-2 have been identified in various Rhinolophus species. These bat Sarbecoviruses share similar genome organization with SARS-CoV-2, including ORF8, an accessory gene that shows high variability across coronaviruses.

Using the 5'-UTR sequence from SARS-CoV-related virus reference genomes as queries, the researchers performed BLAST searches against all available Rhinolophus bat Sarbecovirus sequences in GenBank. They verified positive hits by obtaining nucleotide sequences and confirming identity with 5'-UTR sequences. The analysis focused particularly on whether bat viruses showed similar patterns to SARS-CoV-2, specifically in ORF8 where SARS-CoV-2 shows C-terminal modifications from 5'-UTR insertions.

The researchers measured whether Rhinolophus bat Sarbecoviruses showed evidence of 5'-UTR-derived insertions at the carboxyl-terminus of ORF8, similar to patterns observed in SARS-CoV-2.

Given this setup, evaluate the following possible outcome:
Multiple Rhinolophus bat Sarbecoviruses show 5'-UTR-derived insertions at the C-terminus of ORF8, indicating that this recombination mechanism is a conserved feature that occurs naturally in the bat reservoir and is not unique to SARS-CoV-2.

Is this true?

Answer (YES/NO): YES